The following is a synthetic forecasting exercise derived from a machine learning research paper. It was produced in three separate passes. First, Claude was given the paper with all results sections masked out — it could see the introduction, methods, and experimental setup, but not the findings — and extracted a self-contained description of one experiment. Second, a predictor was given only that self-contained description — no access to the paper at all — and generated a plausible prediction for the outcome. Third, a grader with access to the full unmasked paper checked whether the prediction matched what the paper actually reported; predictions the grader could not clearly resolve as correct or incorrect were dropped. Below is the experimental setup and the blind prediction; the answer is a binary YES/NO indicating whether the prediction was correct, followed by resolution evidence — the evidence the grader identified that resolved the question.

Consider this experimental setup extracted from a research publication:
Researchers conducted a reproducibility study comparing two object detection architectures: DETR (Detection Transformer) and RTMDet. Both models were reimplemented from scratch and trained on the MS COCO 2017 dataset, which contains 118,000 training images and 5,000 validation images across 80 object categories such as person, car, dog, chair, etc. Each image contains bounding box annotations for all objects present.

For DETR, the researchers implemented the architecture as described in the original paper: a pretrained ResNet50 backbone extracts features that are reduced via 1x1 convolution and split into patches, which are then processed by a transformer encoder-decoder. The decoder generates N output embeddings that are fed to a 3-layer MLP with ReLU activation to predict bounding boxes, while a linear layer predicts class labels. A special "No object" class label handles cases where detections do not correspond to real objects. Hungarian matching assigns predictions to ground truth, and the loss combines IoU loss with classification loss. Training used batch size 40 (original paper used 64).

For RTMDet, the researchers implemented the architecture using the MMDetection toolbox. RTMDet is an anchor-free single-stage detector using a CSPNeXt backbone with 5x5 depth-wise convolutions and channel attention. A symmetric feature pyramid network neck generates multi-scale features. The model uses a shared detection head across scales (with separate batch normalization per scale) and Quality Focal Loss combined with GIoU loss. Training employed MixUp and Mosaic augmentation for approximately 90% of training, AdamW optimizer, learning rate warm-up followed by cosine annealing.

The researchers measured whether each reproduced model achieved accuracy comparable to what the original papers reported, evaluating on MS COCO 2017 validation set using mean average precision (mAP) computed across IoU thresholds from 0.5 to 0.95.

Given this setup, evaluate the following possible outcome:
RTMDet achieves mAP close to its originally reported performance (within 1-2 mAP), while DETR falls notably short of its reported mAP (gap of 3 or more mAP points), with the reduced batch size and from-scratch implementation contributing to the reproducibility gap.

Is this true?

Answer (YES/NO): YES